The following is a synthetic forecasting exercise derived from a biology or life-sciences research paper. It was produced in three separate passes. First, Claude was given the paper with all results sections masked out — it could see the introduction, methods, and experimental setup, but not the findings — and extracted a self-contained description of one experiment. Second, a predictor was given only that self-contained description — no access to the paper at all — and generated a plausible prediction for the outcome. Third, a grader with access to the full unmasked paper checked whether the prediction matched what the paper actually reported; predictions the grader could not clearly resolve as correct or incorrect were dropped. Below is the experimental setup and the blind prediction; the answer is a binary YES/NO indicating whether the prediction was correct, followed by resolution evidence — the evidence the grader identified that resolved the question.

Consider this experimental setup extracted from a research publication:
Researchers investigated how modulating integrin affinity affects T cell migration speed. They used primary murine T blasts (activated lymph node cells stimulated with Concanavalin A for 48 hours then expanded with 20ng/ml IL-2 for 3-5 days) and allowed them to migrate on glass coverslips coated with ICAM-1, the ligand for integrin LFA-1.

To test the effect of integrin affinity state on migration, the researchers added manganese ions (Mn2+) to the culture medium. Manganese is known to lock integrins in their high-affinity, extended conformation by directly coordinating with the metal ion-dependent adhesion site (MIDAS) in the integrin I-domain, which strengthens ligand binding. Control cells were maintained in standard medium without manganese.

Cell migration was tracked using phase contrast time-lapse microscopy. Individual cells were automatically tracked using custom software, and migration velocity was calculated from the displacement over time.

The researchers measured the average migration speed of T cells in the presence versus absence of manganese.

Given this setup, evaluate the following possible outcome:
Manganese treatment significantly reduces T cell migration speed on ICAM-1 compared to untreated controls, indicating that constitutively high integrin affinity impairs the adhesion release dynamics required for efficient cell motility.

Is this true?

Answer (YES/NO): YES